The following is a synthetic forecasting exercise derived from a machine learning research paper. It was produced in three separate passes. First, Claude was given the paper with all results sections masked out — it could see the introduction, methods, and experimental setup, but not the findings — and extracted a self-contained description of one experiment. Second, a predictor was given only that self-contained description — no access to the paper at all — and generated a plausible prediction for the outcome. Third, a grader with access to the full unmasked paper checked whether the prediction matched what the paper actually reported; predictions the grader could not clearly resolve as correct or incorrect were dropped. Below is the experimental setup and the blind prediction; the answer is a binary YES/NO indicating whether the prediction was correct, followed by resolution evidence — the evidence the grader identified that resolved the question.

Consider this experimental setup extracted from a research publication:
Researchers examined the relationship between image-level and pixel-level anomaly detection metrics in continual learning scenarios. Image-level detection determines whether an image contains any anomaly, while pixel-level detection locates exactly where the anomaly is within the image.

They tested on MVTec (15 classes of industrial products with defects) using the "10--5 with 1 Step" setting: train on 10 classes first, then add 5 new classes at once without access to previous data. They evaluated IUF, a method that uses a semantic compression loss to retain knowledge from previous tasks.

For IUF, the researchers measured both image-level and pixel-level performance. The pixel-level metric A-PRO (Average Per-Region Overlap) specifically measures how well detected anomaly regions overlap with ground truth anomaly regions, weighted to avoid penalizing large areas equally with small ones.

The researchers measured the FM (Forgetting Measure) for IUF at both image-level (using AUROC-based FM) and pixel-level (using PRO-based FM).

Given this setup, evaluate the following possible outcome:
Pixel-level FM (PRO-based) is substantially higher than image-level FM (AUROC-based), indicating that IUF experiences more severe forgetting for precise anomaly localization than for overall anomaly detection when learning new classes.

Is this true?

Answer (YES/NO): NO